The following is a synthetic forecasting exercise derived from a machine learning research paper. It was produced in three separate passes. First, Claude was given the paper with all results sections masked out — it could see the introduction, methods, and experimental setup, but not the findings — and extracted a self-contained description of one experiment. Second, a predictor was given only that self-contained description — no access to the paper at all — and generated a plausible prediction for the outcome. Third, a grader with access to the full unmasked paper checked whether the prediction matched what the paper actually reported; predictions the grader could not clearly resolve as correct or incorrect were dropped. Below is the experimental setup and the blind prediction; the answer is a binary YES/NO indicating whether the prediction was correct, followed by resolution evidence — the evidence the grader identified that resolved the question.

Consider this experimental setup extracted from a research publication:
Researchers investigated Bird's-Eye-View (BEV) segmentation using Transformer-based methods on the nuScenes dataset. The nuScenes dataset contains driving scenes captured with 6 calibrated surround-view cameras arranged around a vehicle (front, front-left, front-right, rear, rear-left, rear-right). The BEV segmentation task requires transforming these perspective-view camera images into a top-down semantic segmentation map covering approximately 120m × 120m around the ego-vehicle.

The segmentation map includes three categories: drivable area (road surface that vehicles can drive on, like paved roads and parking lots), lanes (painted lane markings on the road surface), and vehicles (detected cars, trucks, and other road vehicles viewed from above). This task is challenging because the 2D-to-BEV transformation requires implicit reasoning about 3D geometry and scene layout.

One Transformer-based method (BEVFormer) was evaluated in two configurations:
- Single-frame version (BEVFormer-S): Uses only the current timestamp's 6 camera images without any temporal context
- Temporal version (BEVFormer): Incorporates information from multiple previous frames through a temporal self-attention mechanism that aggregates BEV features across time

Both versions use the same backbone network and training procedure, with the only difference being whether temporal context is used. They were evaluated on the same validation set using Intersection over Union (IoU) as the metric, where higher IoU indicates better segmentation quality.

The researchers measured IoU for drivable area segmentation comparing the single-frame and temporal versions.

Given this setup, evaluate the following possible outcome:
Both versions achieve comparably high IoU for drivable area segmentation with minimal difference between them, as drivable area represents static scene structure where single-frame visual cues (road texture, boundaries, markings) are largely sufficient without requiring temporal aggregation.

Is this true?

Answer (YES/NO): YES